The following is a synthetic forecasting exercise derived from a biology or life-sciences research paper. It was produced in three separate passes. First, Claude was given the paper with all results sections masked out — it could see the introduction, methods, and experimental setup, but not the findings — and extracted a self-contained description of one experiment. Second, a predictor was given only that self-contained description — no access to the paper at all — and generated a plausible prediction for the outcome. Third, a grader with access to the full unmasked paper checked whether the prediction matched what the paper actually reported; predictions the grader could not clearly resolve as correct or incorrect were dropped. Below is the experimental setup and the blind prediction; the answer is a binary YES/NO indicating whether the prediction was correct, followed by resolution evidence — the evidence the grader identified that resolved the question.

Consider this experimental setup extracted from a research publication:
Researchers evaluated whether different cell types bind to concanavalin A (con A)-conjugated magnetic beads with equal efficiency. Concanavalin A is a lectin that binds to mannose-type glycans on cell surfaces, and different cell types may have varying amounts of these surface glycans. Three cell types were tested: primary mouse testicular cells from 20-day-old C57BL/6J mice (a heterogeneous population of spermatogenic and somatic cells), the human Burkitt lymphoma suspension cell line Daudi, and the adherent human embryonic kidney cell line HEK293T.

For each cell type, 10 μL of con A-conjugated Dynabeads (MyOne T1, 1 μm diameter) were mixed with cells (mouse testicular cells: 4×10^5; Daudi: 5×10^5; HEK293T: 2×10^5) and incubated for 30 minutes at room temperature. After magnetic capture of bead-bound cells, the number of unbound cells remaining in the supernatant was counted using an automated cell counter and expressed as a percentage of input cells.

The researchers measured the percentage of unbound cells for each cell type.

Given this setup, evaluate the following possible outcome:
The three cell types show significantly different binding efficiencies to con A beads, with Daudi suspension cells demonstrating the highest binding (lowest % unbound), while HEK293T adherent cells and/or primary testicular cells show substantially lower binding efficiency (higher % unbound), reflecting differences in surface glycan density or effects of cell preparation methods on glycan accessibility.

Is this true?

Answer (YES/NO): NO